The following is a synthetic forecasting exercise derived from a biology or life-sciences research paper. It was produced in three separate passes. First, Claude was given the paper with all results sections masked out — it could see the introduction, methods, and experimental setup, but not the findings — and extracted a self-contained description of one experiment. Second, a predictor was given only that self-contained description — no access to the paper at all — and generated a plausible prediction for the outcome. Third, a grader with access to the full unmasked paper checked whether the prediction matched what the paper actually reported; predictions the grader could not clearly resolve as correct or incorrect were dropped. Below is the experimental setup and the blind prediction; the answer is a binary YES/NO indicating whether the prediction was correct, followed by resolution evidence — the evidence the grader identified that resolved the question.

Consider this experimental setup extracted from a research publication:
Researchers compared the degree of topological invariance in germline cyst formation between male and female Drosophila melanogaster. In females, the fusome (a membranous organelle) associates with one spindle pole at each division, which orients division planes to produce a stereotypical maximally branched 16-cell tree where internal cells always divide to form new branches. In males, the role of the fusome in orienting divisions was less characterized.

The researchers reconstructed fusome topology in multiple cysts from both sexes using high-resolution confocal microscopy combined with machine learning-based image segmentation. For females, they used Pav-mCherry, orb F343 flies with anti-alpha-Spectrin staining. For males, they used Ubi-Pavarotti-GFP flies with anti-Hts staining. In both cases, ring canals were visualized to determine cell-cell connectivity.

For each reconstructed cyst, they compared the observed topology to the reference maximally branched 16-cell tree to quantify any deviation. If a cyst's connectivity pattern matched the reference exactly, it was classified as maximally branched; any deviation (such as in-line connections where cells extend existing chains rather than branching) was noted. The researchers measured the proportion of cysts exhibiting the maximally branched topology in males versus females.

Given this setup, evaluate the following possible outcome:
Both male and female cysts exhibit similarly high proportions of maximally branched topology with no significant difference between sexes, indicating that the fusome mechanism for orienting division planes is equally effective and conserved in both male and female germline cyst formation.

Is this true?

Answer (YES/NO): NO